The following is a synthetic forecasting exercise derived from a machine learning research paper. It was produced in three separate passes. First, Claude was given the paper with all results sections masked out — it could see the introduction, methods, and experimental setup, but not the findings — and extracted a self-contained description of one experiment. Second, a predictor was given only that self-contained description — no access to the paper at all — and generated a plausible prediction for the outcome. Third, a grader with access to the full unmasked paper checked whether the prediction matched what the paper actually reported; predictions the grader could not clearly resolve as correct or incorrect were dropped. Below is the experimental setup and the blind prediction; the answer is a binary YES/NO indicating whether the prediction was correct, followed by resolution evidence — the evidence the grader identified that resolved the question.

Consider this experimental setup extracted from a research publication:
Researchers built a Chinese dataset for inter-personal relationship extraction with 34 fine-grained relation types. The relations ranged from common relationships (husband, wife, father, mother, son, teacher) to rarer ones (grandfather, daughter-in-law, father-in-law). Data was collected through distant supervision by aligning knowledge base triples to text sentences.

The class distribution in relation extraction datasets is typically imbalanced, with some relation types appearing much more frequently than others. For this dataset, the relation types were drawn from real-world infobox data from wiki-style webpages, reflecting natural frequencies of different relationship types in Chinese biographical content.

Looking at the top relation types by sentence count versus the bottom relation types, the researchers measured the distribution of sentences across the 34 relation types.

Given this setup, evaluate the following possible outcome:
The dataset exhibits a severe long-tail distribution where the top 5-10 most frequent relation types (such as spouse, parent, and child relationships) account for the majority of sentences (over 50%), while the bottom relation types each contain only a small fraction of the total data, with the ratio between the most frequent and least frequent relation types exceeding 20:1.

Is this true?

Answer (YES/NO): YES